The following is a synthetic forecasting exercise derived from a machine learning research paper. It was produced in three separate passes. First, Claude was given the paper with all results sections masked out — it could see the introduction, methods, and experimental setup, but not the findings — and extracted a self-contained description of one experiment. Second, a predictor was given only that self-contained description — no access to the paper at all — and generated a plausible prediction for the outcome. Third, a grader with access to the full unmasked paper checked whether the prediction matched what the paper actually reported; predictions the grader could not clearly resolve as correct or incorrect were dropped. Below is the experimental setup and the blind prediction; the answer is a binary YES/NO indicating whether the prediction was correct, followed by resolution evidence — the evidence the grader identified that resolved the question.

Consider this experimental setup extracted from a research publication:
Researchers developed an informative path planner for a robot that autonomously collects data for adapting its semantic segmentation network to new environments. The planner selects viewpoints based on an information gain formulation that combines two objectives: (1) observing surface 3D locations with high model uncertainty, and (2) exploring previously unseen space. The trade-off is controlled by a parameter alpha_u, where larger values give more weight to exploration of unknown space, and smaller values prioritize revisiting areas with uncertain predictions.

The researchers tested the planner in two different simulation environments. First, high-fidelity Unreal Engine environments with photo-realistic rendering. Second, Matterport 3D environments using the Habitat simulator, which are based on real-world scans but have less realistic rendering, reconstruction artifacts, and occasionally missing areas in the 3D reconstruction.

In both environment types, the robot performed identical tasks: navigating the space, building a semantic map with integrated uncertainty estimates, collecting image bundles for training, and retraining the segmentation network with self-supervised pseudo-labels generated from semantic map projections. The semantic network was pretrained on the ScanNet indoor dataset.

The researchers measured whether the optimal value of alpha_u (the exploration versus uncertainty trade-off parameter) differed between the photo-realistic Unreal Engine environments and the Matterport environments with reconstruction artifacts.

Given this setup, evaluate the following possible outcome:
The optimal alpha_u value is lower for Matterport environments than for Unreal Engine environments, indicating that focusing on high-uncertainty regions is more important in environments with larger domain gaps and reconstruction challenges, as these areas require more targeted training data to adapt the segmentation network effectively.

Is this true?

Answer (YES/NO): NO